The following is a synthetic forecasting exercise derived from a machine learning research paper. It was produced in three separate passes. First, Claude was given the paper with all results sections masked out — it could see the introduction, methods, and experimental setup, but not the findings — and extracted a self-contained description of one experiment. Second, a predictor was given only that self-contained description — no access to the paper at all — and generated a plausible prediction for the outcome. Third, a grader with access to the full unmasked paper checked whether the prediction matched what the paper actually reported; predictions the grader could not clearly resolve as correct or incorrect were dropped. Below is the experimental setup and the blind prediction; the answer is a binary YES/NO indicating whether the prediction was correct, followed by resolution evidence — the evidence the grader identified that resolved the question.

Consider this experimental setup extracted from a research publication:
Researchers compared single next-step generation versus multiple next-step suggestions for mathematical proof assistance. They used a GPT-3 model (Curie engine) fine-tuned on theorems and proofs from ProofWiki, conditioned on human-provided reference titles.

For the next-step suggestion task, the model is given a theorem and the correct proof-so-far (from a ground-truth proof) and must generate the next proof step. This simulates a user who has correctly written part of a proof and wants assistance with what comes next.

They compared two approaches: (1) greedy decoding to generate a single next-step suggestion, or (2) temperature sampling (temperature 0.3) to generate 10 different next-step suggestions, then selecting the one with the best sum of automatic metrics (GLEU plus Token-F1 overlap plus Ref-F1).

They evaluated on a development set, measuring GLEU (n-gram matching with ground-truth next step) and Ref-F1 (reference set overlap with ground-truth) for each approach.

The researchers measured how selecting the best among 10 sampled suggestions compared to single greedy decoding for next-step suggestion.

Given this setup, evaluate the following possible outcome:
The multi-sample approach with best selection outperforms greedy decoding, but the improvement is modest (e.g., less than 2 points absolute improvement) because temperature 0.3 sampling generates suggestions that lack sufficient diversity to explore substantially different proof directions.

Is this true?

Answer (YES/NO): NO